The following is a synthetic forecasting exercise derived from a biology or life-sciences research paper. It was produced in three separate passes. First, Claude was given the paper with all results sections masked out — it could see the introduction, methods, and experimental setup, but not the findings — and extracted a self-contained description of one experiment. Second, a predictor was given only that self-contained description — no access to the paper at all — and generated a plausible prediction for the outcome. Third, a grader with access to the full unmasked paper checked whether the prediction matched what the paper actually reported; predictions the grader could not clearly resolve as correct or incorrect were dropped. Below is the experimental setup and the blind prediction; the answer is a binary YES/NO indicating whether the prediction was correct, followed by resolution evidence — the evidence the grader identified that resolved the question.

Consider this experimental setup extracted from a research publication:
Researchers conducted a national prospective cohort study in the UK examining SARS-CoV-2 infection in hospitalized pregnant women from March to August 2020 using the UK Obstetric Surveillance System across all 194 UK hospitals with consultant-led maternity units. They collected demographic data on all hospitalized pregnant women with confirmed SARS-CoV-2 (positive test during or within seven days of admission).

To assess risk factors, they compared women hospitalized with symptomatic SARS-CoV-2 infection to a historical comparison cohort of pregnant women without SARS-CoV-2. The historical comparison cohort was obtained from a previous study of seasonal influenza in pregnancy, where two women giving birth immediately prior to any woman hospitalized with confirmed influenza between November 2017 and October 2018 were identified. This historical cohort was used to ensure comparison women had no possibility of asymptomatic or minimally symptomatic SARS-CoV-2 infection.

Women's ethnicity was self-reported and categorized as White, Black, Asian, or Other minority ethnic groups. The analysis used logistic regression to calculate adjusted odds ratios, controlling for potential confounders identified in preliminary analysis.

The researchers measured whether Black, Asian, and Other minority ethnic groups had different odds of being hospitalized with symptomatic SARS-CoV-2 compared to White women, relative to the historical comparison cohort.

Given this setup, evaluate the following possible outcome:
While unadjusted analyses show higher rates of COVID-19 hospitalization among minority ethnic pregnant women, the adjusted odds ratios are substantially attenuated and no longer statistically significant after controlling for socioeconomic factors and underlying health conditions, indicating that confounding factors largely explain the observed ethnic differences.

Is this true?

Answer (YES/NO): NO